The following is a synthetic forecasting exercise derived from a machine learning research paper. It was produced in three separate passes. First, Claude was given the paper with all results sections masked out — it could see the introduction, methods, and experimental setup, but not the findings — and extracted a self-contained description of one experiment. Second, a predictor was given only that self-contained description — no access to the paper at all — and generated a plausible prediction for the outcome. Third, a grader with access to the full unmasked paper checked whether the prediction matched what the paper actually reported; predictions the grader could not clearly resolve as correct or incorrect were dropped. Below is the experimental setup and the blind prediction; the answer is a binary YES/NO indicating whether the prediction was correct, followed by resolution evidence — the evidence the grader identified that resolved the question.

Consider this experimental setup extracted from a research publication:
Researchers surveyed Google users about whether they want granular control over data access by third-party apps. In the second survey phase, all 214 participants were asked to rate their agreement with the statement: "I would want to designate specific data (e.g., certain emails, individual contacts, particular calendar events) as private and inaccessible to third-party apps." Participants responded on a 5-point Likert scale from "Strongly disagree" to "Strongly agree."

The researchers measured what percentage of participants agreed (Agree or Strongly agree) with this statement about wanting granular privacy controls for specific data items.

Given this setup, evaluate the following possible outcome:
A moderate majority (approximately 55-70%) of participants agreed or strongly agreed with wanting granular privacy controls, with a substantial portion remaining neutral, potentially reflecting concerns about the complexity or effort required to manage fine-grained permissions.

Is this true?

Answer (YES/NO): NO